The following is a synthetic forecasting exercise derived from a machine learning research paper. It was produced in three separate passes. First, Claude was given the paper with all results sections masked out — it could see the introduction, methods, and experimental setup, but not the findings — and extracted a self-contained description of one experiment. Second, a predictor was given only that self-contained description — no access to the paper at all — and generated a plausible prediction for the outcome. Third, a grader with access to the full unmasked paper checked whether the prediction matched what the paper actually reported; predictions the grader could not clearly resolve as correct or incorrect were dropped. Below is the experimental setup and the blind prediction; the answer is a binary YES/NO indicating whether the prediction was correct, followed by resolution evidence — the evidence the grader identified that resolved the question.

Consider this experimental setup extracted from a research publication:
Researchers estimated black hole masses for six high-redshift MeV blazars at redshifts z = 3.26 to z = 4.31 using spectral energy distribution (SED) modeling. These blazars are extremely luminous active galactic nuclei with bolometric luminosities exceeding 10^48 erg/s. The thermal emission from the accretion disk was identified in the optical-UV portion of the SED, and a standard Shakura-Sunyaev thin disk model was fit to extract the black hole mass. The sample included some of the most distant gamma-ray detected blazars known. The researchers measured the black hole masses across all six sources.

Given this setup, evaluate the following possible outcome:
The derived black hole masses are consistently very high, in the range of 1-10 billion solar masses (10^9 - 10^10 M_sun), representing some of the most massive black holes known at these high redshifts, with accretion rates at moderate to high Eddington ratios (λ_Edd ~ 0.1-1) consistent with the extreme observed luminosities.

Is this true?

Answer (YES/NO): NO